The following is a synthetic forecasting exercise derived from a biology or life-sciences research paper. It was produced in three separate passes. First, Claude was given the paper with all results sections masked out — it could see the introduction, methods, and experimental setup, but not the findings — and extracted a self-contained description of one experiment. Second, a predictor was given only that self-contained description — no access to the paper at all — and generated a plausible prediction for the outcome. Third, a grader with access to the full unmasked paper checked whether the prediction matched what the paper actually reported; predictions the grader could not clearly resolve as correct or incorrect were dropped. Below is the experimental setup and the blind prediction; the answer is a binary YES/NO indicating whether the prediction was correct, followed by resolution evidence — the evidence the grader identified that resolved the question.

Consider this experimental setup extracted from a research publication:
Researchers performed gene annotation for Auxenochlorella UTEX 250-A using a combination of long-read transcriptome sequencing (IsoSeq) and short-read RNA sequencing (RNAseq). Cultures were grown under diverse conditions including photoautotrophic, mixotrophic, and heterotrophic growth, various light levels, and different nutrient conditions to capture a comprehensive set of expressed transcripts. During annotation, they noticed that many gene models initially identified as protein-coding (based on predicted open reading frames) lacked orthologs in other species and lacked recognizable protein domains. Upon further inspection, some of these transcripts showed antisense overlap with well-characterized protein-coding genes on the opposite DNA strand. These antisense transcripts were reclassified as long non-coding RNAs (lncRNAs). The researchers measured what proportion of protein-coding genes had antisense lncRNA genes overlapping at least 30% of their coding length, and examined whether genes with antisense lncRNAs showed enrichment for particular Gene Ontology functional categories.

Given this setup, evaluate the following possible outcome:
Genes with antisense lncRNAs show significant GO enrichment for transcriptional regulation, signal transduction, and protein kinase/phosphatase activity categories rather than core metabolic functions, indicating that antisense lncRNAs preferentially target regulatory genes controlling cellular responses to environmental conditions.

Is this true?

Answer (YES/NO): NO